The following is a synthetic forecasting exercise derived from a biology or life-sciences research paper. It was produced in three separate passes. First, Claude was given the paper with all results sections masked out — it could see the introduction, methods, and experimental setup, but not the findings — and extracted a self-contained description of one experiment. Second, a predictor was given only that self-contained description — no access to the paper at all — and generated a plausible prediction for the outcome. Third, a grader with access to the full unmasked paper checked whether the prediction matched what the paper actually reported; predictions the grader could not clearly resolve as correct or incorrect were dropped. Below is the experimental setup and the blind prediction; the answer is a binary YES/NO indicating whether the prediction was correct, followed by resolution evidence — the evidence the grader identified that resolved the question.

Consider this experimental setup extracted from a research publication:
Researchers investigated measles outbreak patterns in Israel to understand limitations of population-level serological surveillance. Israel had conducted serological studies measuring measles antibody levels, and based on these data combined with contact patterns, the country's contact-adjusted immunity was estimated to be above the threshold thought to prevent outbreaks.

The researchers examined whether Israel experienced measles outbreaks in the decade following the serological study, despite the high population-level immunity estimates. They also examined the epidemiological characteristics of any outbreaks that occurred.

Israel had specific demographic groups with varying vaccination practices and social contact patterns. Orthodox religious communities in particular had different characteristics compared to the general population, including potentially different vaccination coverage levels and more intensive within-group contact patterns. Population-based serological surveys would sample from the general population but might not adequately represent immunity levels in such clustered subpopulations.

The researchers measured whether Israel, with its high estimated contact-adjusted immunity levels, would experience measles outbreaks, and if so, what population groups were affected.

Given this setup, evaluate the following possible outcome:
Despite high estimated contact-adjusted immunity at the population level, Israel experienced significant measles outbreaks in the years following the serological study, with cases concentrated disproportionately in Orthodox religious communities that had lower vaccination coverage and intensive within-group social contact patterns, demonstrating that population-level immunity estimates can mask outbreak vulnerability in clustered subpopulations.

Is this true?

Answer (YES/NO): YES